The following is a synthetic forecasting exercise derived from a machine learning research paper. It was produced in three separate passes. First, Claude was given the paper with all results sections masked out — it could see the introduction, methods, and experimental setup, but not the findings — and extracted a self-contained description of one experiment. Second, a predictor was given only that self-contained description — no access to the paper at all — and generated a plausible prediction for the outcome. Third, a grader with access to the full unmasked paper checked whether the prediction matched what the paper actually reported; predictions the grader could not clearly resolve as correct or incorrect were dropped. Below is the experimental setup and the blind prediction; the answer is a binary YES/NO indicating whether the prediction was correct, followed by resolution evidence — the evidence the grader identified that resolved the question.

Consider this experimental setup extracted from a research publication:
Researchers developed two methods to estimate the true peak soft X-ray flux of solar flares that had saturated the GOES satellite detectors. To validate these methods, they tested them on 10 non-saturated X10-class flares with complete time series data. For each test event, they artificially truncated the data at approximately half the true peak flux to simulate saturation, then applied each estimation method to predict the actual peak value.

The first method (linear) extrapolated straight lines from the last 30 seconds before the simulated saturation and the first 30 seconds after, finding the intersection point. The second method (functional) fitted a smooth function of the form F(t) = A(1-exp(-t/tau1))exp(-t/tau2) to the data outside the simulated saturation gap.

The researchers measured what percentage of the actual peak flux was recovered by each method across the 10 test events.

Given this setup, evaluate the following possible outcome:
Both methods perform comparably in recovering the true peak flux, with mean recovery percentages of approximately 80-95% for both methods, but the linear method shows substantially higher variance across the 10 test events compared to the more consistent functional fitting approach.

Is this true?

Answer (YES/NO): NO